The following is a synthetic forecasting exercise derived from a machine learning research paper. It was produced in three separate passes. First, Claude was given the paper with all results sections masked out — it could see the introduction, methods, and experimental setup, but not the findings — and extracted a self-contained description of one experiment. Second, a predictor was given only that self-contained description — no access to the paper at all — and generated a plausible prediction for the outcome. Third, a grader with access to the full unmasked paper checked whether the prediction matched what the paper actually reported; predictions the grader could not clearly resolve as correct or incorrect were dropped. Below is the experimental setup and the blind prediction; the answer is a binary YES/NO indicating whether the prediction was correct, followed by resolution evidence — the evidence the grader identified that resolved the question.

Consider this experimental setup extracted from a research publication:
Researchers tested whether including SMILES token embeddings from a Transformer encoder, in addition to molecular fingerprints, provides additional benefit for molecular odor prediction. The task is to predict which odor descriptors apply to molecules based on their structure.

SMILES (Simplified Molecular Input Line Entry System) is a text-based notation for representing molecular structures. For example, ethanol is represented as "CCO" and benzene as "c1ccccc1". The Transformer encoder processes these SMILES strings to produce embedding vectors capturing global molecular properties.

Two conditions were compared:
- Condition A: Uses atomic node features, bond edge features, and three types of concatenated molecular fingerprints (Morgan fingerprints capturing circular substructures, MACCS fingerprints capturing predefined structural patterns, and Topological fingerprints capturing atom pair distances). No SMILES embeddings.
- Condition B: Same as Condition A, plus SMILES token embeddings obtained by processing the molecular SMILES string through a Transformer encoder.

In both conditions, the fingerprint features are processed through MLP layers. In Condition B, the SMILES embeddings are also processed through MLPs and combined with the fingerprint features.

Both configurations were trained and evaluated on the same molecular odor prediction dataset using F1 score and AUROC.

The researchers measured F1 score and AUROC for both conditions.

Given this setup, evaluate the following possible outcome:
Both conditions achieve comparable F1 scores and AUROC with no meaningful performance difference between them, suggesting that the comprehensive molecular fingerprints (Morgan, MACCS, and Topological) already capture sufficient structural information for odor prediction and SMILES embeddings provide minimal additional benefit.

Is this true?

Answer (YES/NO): YES